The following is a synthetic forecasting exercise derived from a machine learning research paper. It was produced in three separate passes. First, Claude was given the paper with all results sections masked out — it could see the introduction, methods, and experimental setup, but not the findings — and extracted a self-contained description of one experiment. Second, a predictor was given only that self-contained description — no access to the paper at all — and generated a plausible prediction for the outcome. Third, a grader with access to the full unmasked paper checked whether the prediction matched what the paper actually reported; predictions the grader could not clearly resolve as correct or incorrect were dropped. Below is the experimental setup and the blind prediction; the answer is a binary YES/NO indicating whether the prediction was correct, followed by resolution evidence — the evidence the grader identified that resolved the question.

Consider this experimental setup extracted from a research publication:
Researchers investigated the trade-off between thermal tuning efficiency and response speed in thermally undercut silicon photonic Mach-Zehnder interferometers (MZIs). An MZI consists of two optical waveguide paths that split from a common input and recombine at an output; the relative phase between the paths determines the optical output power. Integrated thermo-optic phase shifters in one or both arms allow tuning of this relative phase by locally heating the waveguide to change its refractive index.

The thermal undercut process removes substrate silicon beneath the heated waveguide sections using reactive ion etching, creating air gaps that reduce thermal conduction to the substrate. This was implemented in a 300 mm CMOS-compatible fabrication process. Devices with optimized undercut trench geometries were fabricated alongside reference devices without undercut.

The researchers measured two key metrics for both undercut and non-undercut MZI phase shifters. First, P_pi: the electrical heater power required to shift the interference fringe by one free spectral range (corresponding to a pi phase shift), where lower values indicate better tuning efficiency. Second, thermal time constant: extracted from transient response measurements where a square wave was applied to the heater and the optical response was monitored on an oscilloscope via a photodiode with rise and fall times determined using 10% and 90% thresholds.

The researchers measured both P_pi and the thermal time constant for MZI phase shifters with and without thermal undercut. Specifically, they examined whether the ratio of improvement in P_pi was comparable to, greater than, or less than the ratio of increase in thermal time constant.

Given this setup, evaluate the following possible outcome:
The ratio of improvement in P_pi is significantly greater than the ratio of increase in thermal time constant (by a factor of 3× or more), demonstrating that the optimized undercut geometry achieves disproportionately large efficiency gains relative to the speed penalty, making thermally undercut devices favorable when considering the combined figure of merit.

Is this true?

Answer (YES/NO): NO